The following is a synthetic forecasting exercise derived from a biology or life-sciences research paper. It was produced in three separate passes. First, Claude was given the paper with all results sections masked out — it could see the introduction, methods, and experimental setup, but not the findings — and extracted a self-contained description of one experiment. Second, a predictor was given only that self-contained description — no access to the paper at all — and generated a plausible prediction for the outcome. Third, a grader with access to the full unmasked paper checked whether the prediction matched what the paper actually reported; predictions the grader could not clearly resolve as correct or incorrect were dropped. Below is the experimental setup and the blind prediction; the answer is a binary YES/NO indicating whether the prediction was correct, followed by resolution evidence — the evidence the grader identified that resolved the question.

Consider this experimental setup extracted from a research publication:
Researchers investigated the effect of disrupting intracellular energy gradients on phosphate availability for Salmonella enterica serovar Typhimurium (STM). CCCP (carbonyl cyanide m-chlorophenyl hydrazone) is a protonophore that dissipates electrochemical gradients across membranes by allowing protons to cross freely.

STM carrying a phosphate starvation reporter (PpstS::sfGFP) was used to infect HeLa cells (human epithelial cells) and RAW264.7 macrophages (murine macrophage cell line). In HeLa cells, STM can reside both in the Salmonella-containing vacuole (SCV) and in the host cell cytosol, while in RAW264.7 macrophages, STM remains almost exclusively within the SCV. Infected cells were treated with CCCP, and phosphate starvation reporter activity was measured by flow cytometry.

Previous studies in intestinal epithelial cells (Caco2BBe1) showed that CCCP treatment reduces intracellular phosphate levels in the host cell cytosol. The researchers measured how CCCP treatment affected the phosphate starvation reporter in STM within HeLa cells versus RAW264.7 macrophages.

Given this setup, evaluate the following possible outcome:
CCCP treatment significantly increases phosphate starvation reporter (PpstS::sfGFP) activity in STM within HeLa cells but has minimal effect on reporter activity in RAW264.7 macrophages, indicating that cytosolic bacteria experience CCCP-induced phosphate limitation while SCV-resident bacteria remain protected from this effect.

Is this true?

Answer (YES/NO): NO